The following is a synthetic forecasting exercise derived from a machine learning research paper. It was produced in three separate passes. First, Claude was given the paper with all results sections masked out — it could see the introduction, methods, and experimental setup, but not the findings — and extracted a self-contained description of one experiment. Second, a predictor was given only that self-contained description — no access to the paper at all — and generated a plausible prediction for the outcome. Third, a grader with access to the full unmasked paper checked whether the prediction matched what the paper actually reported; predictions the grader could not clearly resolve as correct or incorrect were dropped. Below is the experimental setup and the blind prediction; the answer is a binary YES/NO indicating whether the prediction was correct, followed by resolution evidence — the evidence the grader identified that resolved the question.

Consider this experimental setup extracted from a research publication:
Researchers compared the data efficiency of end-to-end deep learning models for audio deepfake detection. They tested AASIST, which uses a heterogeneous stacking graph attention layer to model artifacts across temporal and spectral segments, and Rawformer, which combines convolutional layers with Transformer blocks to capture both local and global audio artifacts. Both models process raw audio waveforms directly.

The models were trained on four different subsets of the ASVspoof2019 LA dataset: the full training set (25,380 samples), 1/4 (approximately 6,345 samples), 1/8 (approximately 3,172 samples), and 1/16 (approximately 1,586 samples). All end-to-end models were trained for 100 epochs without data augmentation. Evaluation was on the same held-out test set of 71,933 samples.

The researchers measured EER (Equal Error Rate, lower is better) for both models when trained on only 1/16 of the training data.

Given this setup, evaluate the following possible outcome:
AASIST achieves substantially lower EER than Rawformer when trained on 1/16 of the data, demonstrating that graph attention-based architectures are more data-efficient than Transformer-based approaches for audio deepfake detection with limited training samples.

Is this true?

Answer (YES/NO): NO